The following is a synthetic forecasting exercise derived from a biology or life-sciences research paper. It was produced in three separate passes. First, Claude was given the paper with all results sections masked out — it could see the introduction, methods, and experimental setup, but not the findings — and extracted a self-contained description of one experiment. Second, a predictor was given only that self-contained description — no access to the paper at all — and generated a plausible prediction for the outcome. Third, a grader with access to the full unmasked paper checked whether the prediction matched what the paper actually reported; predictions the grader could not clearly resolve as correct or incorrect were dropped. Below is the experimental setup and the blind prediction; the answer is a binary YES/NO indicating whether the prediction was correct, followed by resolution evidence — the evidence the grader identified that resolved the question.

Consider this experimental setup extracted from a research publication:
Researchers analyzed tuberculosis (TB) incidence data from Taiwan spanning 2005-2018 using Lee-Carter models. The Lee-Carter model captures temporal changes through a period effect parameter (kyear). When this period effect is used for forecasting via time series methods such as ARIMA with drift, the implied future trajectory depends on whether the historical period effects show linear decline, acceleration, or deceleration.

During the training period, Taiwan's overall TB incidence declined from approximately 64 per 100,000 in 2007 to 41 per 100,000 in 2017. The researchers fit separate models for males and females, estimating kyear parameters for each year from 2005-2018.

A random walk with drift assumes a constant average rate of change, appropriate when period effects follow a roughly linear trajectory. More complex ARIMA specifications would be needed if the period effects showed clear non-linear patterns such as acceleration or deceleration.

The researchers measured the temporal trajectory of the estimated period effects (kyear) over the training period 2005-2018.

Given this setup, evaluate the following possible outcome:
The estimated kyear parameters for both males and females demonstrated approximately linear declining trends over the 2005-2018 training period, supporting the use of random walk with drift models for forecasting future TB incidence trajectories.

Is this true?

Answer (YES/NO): YES